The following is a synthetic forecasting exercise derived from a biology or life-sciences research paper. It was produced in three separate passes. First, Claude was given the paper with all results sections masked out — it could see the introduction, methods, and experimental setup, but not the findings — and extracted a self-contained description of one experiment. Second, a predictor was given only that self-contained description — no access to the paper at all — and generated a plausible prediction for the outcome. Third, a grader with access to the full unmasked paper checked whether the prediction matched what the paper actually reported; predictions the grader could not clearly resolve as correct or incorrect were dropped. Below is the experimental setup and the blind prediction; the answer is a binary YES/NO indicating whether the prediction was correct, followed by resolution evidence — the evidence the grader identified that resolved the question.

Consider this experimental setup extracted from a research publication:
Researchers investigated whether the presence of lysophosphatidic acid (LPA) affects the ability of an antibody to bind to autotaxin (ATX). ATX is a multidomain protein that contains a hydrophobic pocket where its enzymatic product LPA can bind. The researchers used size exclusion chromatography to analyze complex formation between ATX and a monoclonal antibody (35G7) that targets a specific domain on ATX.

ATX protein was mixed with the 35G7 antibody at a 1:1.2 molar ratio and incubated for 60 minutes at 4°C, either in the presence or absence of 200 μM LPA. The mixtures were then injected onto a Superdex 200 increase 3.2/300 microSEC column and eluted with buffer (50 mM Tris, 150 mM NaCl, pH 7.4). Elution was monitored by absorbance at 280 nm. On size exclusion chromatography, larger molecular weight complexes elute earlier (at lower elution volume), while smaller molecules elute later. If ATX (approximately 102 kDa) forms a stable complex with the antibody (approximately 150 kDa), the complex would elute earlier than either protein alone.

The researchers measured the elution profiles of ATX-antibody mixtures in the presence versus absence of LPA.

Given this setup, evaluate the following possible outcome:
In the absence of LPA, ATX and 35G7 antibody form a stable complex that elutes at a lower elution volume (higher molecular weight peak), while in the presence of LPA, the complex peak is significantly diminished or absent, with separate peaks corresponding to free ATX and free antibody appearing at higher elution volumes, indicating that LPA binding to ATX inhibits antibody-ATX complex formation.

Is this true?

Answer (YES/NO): NO